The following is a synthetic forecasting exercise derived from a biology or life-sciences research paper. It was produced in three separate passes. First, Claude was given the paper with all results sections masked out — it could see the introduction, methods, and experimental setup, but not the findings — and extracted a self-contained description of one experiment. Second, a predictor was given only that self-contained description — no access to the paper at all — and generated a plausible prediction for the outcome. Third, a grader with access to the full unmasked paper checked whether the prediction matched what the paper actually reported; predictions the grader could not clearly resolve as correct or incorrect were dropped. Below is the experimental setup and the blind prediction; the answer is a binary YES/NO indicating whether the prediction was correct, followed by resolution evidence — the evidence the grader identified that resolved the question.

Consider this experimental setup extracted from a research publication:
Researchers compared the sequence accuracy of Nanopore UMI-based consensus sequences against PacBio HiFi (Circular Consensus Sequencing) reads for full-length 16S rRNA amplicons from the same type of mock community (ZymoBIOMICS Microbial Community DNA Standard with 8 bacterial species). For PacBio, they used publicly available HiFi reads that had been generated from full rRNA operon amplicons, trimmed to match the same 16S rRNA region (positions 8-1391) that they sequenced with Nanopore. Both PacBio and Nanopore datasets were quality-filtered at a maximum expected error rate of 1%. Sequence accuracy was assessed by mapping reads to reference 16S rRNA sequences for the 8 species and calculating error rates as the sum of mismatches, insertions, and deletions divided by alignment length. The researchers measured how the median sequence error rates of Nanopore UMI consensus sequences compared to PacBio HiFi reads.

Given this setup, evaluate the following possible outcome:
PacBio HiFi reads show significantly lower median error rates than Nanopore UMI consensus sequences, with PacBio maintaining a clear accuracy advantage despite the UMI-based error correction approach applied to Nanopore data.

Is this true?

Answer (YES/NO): NO